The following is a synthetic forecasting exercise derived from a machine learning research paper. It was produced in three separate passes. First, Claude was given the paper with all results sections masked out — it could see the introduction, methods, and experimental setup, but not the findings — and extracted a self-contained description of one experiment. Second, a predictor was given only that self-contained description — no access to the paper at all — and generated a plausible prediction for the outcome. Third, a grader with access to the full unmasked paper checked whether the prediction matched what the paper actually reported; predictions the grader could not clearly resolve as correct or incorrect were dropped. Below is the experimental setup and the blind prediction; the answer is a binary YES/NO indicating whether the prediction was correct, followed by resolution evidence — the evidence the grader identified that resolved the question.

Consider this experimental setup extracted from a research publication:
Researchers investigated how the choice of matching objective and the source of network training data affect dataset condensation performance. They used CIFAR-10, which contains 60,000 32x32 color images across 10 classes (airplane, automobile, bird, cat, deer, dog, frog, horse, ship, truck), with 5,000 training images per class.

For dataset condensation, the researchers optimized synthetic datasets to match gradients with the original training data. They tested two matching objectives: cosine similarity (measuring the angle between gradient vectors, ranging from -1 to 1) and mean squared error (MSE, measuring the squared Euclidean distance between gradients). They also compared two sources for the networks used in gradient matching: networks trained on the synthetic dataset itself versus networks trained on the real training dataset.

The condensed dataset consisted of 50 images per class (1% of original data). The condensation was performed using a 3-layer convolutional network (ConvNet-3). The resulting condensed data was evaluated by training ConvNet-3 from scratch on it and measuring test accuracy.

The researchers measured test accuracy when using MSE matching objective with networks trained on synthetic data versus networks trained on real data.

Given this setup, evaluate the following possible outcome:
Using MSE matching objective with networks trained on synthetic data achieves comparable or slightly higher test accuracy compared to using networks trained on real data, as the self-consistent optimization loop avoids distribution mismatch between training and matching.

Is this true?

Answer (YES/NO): NO